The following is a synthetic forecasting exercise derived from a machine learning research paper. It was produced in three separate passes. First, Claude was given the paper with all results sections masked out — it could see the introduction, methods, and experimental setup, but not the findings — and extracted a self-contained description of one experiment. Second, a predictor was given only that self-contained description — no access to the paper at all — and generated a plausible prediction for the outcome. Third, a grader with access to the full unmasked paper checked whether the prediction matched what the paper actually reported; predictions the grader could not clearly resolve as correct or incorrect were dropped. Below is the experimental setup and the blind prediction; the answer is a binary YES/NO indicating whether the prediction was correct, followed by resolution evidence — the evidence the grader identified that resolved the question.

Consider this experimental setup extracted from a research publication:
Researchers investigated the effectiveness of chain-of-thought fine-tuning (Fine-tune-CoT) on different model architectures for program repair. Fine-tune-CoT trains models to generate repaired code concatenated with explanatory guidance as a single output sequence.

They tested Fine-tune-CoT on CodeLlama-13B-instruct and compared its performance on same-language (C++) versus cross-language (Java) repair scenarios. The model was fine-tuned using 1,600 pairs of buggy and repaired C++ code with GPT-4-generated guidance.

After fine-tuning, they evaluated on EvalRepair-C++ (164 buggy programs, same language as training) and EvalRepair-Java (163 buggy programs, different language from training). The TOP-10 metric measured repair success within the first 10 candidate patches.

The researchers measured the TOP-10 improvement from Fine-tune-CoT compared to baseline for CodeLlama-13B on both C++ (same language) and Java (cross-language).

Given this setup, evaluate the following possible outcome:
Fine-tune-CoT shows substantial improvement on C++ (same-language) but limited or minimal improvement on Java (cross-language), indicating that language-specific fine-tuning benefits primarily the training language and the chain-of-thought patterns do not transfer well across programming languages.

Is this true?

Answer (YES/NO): YES